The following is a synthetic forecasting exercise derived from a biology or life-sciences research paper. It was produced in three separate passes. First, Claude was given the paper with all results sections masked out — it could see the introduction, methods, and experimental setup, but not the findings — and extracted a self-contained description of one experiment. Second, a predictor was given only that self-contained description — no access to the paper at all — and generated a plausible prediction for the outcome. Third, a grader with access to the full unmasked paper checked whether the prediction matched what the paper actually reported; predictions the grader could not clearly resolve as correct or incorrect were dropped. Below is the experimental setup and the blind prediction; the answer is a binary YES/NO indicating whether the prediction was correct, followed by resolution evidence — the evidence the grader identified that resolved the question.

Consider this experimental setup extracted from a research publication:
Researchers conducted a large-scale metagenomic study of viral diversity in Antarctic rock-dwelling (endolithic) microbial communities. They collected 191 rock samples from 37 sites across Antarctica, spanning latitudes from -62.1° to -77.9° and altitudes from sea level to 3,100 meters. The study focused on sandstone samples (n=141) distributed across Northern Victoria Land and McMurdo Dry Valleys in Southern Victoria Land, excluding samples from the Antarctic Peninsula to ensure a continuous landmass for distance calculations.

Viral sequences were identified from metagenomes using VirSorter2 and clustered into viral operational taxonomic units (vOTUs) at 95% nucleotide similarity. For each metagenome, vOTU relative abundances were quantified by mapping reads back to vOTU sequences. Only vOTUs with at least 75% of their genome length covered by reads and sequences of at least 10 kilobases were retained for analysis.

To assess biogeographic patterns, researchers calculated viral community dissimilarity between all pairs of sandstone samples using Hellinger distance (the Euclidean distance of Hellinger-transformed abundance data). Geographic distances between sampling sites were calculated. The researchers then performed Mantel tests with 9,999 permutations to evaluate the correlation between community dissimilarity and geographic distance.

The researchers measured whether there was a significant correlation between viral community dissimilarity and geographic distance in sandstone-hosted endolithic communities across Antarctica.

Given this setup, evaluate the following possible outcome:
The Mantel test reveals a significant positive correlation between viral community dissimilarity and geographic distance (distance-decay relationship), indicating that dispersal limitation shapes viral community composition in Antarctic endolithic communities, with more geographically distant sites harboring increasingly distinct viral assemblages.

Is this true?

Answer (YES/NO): YES